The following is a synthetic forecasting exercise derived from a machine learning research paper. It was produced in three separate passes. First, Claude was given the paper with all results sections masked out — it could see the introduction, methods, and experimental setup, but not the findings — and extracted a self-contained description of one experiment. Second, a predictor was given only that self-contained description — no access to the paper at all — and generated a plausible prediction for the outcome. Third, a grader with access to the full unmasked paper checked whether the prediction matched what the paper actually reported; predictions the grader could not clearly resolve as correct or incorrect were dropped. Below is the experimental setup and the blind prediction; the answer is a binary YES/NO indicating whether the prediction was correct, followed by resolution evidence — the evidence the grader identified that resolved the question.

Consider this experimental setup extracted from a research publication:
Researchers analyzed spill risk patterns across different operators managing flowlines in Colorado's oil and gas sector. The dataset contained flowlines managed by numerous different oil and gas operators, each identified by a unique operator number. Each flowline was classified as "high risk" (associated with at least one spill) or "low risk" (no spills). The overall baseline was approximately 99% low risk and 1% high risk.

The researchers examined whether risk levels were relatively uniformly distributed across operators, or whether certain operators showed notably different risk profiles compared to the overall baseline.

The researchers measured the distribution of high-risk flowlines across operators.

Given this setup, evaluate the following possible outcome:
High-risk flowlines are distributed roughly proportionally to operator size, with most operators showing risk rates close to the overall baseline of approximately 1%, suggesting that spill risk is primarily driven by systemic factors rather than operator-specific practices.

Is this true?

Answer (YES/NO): NO